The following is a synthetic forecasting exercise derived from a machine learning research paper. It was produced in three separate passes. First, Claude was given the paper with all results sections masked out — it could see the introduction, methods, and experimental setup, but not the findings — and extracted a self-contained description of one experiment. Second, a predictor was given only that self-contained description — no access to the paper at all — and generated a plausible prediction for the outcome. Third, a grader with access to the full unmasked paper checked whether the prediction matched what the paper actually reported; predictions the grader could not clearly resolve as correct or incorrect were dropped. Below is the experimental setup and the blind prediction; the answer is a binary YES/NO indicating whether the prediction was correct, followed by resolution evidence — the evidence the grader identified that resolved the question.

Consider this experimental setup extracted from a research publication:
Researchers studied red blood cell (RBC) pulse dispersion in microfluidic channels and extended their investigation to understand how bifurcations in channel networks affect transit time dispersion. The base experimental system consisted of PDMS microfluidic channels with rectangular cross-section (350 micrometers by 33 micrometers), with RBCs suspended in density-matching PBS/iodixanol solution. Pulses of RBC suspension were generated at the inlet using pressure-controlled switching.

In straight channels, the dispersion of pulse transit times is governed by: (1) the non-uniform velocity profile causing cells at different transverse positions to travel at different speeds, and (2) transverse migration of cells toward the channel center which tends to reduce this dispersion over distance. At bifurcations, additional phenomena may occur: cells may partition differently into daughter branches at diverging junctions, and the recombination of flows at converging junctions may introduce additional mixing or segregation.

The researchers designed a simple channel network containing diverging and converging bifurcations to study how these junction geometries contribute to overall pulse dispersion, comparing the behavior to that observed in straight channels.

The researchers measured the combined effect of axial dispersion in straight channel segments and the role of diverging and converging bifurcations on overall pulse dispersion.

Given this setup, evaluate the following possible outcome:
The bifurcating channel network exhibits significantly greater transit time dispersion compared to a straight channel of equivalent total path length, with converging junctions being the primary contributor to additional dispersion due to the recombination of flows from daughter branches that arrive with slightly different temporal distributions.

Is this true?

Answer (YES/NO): NO